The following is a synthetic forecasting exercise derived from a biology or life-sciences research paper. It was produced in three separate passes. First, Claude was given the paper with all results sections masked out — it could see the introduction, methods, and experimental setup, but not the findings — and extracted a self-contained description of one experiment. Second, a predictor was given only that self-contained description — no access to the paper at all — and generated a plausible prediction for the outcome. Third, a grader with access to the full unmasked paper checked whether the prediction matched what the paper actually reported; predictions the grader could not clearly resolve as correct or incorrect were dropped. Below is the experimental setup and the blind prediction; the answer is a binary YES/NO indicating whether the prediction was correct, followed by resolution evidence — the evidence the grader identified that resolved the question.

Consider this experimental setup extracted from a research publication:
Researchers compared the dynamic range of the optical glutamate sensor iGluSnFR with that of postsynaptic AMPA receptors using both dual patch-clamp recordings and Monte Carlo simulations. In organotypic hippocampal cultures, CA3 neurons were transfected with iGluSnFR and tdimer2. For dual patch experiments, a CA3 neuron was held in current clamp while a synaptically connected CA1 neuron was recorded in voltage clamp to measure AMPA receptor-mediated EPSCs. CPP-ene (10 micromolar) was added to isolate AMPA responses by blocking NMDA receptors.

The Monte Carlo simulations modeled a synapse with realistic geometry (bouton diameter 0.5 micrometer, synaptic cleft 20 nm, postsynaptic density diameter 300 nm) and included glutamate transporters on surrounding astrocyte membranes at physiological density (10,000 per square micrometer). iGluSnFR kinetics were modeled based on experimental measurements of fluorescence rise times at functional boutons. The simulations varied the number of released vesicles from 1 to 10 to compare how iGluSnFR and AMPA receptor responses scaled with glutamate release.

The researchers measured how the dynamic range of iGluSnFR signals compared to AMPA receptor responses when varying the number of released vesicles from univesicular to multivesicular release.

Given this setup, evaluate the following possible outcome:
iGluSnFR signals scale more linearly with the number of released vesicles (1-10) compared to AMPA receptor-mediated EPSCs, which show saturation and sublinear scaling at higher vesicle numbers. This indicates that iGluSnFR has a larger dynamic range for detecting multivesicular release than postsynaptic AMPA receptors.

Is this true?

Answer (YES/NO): NO